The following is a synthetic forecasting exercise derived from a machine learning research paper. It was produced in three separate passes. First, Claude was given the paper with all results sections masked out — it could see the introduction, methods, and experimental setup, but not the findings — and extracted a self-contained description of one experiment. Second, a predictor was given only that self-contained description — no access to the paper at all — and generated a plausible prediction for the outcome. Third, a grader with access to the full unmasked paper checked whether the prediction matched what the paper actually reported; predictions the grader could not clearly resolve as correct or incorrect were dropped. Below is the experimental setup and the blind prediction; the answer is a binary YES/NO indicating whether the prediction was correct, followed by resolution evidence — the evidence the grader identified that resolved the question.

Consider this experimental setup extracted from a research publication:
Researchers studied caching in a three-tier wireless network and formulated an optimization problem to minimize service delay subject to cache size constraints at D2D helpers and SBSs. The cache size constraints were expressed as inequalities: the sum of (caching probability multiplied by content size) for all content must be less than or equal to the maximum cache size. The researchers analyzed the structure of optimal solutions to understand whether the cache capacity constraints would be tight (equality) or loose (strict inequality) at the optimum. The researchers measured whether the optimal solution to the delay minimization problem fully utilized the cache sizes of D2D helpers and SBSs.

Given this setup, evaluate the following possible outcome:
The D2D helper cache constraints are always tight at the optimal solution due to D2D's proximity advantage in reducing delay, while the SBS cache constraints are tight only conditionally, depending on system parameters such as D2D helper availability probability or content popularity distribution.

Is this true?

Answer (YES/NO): NO